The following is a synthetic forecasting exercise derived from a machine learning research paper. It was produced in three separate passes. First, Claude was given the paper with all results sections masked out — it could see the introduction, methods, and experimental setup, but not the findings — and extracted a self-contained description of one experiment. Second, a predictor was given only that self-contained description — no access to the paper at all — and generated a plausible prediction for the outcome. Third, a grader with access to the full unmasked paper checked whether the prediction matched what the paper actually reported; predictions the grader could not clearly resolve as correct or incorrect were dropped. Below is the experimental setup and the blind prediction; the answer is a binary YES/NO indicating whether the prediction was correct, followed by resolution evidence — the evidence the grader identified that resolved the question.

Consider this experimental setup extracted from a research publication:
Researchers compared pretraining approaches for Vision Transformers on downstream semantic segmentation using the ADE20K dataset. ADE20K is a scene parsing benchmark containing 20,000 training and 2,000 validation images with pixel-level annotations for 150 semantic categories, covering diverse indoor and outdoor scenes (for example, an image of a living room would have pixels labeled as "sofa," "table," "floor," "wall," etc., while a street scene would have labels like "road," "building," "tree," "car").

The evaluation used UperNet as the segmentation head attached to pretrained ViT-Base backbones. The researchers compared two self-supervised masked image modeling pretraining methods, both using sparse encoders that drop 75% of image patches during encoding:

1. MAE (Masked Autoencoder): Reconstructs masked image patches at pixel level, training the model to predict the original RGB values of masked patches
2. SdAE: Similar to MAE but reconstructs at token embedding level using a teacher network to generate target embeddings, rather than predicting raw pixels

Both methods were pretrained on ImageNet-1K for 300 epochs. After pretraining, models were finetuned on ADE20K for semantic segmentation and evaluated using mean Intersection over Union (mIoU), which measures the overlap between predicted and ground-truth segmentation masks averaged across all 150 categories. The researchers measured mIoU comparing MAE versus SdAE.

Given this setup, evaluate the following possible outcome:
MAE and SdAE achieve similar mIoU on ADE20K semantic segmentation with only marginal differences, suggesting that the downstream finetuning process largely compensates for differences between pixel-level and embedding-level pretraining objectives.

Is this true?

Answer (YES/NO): NO